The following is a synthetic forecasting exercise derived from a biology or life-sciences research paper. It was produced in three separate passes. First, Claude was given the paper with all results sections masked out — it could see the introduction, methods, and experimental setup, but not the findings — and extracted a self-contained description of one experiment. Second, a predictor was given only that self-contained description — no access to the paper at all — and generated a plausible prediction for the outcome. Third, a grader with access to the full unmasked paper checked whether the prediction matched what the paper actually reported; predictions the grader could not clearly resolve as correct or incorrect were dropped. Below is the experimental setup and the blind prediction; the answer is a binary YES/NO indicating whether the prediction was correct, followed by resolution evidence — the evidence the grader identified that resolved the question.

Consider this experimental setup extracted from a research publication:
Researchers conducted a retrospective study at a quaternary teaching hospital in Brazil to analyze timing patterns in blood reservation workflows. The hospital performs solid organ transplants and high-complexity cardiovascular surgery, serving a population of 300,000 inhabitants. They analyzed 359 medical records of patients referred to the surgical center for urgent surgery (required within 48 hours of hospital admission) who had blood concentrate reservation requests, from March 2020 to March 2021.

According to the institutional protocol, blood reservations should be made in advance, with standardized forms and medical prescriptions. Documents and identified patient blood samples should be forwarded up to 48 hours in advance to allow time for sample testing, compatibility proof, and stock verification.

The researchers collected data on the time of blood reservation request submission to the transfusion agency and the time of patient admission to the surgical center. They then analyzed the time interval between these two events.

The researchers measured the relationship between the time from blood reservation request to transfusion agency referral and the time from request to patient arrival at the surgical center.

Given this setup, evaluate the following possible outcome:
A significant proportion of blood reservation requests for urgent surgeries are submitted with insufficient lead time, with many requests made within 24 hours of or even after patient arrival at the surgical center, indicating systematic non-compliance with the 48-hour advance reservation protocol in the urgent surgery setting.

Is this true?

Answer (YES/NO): YES